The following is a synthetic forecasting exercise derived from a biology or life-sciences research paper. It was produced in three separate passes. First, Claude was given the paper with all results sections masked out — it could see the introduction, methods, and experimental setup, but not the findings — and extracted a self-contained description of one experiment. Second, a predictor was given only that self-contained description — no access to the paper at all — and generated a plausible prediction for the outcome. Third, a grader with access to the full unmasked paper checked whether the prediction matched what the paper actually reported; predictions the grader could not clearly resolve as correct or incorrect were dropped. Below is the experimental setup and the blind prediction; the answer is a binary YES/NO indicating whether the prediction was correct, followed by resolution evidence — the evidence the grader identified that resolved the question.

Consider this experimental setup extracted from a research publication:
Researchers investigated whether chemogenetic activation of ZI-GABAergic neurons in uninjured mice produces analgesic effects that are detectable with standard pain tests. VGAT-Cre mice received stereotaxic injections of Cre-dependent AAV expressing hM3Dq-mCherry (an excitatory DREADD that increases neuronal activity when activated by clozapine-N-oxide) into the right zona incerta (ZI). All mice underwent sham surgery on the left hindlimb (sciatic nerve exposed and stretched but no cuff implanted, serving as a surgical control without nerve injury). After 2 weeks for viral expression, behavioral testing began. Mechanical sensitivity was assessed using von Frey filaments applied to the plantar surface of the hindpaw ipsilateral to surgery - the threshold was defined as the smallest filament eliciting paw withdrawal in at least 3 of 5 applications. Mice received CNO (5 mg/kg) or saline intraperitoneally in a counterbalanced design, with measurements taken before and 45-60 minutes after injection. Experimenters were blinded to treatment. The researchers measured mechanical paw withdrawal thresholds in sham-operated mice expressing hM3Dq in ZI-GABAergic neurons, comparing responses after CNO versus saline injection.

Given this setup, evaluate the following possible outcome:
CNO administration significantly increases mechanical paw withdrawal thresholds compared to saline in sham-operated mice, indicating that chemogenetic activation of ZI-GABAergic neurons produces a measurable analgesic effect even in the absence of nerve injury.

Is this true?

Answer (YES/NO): NO